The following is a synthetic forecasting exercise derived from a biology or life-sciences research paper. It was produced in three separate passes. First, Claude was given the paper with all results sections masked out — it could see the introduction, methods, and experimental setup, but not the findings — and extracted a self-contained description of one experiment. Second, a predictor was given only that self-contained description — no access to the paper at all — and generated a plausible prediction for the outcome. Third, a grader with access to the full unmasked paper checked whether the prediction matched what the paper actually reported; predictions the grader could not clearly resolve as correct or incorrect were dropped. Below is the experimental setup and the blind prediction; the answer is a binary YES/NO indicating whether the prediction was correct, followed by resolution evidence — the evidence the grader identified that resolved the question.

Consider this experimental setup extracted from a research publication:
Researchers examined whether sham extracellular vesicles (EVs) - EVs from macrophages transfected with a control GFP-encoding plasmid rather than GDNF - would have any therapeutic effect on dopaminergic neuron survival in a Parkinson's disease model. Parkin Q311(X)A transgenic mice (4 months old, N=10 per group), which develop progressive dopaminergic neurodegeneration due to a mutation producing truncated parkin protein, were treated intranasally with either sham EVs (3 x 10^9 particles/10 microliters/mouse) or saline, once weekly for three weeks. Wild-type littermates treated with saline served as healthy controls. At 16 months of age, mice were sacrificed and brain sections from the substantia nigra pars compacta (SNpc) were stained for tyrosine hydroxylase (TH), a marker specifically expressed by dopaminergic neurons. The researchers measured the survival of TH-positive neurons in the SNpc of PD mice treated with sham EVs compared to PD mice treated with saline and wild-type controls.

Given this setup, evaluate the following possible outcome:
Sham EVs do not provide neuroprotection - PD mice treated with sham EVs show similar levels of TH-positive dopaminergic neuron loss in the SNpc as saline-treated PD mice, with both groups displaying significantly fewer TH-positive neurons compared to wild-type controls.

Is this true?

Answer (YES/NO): YES